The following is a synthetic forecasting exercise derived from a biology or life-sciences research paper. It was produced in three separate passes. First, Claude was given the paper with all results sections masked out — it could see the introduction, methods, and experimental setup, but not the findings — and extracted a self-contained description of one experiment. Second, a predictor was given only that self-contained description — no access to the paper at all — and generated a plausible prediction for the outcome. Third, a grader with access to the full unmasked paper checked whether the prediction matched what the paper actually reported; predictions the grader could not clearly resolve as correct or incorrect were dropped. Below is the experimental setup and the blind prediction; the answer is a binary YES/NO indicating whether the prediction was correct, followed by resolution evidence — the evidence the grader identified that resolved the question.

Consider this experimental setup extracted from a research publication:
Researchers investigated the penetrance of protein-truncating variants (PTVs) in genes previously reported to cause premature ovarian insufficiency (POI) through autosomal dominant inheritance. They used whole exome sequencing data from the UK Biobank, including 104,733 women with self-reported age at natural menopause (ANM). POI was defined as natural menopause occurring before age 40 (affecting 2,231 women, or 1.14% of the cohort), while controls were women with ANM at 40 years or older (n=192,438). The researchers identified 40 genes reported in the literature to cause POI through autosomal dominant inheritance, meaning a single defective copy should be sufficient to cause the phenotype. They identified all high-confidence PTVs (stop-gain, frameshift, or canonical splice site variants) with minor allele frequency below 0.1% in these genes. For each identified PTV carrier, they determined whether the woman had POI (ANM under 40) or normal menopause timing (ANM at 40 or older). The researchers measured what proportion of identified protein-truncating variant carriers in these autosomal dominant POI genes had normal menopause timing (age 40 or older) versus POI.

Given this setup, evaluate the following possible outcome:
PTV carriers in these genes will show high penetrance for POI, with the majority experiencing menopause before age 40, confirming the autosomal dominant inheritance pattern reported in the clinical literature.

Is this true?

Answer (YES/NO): NO